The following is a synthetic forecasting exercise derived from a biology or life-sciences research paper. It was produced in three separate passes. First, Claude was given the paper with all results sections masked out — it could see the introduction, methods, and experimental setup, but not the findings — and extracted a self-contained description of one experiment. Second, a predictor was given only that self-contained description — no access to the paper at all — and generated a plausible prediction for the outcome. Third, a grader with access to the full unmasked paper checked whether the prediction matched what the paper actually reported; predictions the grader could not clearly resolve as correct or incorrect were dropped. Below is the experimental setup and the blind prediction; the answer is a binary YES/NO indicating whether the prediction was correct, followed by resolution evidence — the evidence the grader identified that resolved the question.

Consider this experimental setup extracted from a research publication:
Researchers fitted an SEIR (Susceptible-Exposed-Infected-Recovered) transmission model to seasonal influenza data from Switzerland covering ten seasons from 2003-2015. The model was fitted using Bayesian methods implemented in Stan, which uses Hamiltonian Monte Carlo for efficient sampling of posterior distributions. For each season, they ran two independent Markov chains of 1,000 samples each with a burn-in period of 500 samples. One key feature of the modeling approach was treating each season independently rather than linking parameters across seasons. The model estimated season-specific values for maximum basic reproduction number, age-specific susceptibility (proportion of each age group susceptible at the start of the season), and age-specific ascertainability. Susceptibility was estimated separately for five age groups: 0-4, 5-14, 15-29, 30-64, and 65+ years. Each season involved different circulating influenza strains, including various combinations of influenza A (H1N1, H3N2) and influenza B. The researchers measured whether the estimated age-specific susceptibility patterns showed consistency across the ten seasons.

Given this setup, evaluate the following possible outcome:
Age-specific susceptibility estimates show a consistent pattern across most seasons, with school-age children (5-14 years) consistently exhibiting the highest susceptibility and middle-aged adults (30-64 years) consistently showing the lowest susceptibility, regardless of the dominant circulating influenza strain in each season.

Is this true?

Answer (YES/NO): NO